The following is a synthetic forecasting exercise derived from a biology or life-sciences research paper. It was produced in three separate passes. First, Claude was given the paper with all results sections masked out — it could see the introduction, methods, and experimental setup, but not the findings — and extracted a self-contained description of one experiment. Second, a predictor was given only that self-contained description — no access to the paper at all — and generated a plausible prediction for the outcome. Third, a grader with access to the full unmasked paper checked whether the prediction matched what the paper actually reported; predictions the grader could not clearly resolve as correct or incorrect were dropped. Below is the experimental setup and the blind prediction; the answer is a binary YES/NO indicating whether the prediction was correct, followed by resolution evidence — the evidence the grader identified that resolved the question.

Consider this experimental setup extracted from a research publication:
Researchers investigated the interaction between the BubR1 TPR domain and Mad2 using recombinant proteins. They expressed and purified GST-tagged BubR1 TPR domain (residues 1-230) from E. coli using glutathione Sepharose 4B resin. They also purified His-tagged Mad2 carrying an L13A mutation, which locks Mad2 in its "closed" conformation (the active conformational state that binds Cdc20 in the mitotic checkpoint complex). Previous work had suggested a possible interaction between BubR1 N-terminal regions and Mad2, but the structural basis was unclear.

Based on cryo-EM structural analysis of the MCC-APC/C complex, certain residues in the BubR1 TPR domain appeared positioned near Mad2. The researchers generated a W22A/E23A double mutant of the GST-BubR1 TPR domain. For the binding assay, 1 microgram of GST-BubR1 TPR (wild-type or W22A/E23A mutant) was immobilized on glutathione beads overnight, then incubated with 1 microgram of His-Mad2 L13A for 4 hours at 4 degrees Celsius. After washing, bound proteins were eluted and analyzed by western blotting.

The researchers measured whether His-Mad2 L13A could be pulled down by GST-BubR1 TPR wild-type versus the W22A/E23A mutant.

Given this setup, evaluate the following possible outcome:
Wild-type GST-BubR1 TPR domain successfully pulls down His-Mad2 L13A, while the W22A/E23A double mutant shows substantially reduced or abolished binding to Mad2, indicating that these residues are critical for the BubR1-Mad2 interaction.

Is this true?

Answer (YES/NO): YES